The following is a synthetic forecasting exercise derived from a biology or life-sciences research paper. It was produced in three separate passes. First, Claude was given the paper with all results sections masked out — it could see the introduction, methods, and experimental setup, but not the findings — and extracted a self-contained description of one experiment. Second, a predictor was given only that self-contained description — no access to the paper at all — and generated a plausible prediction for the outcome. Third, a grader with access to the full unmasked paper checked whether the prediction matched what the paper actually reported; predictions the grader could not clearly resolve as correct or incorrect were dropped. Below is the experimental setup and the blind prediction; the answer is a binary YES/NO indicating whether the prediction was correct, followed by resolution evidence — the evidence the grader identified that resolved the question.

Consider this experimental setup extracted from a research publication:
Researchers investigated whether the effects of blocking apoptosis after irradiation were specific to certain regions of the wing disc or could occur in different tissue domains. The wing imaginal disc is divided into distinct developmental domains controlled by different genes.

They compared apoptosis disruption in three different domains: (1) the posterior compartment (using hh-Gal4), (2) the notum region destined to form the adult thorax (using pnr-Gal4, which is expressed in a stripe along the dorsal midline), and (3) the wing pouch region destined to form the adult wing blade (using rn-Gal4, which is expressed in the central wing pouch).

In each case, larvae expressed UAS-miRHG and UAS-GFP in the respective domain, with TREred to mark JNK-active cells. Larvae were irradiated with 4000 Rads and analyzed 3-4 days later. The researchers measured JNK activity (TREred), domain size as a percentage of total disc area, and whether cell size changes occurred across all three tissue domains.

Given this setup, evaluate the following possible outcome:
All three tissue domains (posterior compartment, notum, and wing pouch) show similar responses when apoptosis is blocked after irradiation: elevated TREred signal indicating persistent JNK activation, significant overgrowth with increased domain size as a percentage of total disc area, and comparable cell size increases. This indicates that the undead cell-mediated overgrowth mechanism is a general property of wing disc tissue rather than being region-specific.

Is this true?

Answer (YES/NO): NO